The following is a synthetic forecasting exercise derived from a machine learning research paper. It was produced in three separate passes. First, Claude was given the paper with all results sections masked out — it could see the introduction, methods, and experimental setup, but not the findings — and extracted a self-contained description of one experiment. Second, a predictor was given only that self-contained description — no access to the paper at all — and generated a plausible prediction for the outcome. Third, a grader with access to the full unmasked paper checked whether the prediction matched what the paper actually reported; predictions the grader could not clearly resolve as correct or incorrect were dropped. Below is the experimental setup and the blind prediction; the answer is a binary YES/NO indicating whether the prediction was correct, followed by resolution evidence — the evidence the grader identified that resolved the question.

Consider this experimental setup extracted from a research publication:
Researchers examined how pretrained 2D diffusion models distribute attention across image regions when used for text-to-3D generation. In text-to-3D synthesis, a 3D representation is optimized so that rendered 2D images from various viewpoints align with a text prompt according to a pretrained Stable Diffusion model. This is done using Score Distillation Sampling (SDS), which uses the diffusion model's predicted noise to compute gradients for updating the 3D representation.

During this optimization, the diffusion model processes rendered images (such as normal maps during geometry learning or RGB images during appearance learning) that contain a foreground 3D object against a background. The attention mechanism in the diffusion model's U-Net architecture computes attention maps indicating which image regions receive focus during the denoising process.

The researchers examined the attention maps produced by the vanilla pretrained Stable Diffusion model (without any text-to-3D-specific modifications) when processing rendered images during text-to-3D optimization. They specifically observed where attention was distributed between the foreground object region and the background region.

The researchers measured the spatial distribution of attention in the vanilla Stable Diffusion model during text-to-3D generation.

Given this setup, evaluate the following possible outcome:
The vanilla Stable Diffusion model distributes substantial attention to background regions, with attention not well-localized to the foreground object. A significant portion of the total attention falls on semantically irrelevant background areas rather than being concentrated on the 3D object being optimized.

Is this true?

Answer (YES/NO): YES